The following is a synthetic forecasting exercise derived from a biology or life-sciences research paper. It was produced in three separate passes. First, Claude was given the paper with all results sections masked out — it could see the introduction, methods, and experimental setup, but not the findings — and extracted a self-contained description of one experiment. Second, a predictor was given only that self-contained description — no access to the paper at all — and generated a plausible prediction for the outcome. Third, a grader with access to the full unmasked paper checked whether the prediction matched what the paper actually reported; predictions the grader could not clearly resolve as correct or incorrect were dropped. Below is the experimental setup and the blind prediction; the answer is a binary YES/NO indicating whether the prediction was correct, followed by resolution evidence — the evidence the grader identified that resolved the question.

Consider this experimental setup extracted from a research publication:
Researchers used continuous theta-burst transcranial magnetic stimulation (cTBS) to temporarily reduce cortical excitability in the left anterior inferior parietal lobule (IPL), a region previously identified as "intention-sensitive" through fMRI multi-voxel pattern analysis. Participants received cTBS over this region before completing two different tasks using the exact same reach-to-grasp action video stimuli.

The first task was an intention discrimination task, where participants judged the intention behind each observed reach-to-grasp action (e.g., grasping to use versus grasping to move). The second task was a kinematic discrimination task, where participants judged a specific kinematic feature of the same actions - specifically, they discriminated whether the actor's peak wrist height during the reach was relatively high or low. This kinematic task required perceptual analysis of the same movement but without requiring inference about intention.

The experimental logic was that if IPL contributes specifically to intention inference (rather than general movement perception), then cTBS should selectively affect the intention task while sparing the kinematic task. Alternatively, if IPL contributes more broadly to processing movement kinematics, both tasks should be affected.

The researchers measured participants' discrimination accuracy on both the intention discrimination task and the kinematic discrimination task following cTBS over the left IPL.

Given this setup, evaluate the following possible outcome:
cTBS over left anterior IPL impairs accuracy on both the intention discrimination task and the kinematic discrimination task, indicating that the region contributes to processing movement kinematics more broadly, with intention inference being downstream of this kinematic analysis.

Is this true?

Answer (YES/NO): NO